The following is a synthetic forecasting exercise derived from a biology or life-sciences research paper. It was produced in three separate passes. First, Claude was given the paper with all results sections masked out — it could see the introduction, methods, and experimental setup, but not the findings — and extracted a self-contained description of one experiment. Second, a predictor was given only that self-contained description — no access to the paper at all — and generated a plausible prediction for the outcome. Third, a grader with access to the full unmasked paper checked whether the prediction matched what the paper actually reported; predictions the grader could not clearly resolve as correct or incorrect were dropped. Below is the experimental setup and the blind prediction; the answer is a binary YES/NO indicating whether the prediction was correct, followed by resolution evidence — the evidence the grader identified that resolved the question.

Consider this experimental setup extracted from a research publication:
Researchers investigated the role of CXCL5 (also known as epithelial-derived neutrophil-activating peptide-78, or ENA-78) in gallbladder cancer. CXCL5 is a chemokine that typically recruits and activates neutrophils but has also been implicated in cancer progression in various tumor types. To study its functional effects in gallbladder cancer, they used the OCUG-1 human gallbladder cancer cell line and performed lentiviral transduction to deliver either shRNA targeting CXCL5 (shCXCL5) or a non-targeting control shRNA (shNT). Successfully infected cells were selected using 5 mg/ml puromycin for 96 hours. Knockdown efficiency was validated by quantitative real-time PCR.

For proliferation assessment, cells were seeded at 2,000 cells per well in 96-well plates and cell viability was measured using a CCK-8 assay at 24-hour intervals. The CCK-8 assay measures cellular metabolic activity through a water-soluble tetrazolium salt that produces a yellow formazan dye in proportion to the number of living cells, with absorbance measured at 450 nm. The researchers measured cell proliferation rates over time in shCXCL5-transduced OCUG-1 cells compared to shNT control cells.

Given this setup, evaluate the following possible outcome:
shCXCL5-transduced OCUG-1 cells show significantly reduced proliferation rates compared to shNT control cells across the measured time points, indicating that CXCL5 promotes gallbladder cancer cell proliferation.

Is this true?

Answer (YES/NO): YES